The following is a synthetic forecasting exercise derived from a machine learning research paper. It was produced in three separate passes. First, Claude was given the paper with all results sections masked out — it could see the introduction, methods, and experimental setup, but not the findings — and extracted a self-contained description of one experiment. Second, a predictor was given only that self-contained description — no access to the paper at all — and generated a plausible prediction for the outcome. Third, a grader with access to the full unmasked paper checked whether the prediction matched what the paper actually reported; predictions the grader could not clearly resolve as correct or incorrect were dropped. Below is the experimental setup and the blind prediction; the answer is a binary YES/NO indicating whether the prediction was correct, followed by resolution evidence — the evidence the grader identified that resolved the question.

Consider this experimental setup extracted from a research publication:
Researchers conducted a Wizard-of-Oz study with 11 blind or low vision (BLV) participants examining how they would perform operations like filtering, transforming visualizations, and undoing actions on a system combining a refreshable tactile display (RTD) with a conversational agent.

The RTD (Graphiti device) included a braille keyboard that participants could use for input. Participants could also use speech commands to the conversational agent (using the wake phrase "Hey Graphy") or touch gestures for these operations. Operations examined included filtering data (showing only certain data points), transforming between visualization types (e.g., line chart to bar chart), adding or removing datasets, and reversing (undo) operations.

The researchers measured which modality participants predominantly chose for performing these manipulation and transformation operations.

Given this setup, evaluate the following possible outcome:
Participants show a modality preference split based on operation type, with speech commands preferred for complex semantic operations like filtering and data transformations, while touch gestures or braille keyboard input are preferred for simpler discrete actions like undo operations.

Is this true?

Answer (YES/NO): NO